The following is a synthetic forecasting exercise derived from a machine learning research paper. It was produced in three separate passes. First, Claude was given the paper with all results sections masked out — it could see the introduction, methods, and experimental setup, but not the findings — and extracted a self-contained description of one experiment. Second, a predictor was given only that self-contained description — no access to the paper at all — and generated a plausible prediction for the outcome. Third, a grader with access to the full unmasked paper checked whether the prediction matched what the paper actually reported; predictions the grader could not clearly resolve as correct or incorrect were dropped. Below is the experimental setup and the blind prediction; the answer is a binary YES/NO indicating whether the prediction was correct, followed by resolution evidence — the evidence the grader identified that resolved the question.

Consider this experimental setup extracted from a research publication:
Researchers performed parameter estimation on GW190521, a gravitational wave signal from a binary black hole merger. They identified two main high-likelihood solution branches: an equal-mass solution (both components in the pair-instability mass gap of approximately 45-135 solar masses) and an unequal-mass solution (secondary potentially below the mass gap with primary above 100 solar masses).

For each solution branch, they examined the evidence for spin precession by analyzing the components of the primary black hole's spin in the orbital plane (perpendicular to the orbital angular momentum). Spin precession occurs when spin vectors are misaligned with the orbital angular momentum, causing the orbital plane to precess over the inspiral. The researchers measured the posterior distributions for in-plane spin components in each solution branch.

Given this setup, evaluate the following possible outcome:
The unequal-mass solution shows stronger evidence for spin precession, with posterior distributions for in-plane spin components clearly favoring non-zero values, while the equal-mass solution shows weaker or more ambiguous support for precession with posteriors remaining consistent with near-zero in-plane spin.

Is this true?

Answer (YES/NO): YES